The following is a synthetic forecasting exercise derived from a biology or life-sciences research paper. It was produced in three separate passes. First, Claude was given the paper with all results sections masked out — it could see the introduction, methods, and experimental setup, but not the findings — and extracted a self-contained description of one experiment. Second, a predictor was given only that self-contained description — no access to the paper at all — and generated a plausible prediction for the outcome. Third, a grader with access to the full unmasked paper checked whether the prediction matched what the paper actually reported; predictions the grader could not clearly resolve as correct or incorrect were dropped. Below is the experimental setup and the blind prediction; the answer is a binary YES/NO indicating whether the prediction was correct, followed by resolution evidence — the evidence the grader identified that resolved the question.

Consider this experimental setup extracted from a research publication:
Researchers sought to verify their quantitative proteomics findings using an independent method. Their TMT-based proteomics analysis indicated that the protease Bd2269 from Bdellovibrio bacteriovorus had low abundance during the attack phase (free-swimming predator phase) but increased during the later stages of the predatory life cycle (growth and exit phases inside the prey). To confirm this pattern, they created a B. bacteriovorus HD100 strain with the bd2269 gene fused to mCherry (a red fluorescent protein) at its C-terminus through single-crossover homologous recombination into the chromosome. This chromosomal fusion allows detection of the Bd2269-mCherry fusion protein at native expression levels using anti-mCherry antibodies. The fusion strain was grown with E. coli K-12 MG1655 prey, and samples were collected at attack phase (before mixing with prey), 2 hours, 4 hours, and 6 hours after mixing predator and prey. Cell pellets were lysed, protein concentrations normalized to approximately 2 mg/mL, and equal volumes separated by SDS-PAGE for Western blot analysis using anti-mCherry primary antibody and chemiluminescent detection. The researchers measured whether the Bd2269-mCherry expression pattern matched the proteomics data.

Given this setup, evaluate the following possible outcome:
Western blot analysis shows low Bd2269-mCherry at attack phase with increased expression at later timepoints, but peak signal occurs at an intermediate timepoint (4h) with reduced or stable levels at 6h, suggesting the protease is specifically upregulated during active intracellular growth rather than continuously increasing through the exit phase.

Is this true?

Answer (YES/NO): NO